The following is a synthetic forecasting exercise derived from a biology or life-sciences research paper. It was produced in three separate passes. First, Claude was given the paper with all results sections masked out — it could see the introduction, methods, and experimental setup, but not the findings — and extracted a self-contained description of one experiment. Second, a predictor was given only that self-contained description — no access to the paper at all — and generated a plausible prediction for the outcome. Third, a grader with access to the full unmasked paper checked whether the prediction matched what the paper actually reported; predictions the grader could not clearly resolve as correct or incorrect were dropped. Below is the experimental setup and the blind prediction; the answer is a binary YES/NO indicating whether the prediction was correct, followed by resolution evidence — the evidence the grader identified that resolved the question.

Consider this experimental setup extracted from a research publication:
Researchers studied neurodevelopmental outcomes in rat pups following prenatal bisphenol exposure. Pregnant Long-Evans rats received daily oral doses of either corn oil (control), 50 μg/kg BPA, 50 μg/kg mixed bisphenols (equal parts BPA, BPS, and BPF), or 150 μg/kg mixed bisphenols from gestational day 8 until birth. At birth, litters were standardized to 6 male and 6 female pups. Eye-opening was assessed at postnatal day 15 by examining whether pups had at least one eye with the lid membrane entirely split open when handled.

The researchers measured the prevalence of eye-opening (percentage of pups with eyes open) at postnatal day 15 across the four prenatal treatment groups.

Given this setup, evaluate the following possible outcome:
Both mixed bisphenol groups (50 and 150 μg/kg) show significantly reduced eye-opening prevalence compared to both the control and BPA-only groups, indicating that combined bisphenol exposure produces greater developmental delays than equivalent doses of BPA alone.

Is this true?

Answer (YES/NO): NO